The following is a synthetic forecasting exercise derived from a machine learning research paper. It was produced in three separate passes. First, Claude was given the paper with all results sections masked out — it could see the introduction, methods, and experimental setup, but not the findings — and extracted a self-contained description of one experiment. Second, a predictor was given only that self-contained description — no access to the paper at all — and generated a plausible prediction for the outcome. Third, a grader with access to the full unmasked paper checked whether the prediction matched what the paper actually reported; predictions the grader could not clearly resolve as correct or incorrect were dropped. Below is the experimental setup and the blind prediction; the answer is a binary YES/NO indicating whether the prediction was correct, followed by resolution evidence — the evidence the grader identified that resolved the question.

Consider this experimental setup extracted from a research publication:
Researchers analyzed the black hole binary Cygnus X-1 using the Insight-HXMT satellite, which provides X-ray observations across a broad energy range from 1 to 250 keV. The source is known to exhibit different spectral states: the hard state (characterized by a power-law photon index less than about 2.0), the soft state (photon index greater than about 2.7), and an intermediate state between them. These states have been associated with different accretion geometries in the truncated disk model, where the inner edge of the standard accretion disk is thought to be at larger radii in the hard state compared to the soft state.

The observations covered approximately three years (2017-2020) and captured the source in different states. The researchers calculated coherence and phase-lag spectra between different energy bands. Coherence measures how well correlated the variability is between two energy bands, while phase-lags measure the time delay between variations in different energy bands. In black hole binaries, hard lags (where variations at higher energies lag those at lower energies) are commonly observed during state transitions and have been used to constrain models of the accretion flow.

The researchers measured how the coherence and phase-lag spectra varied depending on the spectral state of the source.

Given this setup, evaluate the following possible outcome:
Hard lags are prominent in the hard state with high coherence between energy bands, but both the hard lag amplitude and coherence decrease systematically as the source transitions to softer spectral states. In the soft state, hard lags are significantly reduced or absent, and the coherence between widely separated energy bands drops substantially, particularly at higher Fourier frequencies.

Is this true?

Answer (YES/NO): NO